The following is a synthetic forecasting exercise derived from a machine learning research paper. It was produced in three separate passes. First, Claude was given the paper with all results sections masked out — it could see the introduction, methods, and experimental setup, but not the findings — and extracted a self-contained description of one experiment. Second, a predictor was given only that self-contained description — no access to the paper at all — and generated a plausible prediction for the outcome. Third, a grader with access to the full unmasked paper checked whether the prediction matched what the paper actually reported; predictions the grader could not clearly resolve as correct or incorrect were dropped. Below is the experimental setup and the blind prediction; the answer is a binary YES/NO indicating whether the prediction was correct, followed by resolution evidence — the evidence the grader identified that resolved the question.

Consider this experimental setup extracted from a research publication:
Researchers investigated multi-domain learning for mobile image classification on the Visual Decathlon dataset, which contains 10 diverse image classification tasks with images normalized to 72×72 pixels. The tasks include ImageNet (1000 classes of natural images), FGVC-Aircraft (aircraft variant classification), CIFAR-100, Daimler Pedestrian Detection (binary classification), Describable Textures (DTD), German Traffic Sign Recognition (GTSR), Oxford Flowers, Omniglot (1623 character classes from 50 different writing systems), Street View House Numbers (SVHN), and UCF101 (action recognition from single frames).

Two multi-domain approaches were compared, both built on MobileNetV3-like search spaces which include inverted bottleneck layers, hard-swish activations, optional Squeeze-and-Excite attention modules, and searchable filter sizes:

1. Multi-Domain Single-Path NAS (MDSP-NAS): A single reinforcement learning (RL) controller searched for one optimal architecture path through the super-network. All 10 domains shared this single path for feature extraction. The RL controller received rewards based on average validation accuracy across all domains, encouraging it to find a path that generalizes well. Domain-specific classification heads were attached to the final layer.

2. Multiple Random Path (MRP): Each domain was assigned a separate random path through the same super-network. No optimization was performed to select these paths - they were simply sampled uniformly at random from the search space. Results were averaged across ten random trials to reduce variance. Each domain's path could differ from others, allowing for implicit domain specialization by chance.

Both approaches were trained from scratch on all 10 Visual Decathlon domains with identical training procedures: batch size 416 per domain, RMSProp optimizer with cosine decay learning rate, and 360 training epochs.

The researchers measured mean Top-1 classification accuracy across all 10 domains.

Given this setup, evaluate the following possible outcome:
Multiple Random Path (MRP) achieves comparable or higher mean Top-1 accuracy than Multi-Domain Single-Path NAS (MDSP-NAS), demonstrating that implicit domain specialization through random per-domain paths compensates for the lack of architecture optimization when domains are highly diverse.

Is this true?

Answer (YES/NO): YES